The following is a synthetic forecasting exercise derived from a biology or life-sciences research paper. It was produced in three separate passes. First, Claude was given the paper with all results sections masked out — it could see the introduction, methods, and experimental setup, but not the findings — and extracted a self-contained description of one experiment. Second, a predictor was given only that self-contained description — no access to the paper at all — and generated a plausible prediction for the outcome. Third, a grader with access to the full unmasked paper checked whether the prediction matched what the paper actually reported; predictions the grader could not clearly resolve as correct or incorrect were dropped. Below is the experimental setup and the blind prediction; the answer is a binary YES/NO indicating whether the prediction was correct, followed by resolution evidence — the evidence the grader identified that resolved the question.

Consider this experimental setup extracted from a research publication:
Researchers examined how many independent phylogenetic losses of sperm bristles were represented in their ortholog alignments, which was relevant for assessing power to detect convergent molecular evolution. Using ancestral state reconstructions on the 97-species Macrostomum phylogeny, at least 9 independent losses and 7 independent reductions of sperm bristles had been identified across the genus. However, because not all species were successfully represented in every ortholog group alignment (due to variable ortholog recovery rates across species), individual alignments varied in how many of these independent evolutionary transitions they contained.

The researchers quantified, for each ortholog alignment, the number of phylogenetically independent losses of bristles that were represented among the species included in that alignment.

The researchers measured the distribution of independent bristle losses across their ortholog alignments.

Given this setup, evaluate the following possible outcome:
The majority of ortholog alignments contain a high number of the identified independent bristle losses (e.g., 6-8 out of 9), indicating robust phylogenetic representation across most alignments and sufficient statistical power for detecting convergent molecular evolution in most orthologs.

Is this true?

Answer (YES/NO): NO